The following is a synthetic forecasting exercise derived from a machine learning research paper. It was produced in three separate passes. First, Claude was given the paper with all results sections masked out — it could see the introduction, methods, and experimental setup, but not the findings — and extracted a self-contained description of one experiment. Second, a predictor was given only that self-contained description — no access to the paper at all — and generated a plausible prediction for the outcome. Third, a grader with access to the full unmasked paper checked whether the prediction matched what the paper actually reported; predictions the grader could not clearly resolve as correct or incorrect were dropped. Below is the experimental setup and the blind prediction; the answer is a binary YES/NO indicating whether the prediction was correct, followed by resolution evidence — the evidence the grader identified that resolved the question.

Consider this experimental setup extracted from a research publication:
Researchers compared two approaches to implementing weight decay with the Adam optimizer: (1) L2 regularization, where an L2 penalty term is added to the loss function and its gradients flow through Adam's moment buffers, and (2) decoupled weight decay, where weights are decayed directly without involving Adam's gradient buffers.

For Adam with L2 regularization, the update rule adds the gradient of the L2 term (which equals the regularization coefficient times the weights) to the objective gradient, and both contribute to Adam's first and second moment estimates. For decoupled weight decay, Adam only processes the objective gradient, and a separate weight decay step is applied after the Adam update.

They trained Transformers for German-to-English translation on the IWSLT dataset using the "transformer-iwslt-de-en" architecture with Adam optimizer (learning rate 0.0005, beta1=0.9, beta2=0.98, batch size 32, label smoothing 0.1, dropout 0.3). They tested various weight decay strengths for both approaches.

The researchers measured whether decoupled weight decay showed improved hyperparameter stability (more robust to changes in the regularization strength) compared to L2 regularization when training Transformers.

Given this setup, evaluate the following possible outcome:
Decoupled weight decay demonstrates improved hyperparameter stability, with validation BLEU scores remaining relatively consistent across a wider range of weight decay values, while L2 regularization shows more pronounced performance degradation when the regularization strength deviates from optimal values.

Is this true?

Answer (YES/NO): YES